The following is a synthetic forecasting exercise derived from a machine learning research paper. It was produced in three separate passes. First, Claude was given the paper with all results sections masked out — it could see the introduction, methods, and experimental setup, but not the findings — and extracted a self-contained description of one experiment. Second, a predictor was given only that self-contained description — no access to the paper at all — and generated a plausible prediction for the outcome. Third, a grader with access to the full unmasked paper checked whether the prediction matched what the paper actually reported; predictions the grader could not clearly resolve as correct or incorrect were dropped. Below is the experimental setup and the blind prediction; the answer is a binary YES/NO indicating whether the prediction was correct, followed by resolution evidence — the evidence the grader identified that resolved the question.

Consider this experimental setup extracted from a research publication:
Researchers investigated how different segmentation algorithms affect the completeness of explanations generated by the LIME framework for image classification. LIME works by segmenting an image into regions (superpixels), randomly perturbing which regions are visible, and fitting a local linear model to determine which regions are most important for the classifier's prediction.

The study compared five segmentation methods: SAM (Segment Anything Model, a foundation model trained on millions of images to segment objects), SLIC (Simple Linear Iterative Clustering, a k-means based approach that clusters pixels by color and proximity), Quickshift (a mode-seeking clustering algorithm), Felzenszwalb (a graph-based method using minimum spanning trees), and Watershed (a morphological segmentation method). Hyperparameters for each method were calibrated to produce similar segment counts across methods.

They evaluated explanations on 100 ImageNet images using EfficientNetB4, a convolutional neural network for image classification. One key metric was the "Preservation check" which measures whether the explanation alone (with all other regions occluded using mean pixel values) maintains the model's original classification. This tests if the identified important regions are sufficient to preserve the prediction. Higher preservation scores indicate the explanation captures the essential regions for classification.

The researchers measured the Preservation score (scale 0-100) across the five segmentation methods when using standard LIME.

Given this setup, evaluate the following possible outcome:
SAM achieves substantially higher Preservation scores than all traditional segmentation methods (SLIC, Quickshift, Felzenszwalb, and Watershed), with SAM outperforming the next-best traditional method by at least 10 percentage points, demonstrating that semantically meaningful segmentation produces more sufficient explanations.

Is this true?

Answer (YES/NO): NO